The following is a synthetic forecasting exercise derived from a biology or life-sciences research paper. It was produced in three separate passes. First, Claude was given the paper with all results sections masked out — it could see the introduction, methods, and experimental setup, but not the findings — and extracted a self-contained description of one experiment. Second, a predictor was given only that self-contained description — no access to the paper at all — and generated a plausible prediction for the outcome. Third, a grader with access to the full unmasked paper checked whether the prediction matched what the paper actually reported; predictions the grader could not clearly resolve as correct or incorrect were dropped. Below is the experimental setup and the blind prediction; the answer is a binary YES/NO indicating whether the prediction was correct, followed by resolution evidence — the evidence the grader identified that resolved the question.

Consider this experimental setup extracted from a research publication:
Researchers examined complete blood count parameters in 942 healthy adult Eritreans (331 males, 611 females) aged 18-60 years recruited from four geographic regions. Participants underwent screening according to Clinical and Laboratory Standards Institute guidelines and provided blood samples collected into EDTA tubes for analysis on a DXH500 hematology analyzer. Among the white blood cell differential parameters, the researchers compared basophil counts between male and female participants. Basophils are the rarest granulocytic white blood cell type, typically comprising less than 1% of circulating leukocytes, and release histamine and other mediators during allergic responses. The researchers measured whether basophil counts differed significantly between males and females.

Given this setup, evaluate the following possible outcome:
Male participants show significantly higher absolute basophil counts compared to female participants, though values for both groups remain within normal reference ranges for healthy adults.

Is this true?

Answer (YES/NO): NO